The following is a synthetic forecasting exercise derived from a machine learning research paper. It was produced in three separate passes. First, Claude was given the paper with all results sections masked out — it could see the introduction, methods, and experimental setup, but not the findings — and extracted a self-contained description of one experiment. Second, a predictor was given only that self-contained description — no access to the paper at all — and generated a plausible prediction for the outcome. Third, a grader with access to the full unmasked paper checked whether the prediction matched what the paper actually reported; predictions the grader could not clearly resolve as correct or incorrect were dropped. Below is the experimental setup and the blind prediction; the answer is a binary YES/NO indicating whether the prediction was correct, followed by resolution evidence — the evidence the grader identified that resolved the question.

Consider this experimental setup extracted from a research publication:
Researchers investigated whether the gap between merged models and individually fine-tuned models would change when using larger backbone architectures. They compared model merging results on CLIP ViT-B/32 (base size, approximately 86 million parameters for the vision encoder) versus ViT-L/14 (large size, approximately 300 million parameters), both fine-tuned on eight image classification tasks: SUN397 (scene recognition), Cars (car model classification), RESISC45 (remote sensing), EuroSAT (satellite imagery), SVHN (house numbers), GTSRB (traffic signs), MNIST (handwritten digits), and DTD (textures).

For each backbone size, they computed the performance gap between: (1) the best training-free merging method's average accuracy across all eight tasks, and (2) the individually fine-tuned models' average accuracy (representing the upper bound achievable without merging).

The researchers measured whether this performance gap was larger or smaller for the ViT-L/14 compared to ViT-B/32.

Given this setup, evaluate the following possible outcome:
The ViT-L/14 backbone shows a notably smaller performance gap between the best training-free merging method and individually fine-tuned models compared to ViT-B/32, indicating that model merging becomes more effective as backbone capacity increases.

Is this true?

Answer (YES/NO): YES